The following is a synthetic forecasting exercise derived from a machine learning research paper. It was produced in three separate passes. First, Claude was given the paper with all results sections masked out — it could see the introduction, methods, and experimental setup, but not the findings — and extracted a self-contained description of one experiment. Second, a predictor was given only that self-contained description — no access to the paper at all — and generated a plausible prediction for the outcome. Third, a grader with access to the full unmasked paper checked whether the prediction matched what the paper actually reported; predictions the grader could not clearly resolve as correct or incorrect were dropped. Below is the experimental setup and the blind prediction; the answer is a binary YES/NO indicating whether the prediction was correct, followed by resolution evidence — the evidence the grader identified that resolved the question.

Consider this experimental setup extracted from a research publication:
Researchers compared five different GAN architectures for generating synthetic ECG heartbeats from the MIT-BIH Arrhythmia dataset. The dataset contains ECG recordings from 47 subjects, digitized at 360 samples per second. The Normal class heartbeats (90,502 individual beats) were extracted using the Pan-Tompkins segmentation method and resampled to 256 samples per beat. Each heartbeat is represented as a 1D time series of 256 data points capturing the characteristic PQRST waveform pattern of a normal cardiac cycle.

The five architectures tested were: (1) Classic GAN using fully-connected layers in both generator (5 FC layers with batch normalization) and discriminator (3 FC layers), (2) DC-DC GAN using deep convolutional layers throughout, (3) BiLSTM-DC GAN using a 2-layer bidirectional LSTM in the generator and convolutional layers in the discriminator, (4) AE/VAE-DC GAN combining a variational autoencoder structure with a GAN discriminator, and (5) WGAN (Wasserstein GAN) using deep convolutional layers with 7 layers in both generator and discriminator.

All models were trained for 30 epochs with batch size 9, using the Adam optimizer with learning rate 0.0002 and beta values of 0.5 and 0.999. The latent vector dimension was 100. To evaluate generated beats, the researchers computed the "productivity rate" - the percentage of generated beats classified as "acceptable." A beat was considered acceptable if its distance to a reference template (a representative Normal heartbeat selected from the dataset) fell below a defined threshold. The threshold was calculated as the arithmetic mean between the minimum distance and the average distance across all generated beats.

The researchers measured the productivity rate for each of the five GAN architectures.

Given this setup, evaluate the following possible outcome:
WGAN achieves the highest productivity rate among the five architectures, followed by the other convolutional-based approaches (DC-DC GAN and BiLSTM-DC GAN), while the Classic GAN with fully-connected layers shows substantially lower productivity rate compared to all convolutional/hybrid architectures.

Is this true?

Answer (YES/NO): NO